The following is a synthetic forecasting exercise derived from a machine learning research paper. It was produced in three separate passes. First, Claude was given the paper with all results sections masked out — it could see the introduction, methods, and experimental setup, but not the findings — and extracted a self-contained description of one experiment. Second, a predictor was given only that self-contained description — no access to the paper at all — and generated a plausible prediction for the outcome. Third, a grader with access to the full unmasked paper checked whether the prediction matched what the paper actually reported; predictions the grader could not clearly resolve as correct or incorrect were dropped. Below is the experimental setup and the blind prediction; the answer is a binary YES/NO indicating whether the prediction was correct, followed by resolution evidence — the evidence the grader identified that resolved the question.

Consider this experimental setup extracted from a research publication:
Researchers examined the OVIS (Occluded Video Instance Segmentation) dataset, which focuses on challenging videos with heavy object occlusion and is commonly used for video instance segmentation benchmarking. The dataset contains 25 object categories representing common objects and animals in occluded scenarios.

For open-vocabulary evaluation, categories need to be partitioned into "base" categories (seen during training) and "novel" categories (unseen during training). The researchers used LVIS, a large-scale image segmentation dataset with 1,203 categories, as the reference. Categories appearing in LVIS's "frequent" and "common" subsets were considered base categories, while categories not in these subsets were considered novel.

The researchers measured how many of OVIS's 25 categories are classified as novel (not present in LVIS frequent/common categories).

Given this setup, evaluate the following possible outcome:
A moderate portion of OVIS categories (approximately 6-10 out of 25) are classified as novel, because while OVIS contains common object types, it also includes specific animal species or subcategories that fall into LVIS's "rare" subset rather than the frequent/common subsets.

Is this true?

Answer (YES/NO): NO